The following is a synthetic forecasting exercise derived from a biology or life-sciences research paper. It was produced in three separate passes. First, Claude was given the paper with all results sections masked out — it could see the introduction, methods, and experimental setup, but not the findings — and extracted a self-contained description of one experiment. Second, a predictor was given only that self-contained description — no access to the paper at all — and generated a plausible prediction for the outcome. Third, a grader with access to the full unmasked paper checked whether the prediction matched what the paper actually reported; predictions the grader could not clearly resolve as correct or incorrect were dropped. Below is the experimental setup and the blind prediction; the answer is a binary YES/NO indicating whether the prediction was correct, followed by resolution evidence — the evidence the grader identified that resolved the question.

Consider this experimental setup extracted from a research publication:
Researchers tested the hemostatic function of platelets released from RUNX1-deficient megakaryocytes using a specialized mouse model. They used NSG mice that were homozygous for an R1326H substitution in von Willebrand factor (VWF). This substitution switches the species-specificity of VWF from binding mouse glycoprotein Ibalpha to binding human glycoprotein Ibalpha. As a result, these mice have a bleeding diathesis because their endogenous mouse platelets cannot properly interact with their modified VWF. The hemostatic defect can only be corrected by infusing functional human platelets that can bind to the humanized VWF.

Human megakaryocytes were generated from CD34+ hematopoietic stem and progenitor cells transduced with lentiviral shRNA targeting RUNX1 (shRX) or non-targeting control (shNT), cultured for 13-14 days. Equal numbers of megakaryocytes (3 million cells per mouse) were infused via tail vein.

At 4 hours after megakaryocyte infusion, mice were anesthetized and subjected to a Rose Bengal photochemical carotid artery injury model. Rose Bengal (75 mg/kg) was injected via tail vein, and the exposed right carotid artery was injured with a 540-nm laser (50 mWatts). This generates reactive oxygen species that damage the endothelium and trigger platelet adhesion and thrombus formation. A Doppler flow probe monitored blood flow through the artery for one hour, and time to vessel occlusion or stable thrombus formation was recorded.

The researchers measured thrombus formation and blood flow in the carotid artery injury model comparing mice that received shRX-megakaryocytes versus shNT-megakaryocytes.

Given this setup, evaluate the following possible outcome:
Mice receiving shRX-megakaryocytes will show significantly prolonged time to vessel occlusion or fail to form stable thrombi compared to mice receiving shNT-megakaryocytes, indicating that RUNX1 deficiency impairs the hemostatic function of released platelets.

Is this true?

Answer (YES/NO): YES